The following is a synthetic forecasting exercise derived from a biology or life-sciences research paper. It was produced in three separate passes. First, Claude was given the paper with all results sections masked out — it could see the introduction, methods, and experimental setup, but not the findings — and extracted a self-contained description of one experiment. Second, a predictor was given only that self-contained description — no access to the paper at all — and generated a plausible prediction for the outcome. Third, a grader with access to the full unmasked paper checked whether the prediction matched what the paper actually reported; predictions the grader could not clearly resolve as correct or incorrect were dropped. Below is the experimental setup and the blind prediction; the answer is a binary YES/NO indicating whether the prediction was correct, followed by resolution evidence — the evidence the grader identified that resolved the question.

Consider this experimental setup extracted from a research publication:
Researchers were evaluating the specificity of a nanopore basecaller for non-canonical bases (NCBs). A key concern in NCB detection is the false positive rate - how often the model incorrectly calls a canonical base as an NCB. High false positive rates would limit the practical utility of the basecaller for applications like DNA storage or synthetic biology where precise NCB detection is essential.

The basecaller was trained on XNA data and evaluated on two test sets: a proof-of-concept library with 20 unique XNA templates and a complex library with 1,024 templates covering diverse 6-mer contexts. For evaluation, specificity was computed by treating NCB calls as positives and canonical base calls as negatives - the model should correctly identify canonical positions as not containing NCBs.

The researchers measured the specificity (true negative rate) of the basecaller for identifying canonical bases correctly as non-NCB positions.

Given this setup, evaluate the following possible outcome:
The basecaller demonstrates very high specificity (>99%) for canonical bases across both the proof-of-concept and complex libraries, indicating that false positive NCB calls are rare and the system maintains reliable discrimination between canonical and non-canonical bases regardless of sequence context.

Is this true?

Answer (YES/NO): NO